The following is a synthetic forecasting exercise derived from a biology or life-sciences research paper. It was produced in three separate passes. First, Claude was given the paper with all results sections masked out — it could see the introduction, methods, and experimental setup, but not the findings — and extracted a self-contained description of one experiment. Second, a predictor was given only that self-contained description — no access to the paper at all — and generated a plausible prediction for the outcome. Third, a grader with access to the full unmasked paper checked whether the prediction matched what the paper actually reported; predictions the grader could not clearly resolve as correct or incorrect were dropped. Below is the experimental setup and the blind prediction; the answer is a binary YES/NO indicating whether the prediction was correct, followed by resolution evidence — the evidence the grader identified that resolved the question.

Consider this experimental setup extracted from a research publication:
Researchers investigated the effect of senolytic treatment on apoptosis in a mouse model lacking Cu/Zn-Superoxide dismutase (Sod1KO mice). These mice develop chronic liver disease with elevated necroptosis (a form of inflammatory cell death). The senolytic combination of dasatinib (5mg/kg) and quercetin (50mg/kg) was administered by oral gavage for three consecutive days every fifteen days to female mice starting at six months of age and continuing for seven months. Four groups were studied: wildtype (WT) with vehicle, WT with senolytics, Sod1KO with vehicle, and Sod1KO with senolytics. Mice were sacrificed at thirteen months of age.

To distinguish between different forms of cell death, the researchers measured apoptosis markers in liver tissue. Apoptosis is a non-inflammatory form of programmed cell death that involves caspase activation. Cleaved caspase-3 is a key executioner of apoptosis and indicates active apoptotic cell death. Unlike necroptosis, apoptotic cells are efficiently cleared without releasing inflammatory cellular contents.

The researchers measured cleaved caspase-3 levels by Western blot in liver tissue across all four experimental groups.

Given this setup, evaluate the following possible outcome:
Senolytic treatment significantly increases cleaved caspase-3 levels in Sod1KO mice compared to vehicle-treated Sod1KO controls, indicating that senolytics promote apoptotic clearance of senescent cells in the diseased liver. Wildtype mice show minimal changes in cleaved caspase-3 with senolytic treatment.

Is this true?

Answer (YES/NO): NO